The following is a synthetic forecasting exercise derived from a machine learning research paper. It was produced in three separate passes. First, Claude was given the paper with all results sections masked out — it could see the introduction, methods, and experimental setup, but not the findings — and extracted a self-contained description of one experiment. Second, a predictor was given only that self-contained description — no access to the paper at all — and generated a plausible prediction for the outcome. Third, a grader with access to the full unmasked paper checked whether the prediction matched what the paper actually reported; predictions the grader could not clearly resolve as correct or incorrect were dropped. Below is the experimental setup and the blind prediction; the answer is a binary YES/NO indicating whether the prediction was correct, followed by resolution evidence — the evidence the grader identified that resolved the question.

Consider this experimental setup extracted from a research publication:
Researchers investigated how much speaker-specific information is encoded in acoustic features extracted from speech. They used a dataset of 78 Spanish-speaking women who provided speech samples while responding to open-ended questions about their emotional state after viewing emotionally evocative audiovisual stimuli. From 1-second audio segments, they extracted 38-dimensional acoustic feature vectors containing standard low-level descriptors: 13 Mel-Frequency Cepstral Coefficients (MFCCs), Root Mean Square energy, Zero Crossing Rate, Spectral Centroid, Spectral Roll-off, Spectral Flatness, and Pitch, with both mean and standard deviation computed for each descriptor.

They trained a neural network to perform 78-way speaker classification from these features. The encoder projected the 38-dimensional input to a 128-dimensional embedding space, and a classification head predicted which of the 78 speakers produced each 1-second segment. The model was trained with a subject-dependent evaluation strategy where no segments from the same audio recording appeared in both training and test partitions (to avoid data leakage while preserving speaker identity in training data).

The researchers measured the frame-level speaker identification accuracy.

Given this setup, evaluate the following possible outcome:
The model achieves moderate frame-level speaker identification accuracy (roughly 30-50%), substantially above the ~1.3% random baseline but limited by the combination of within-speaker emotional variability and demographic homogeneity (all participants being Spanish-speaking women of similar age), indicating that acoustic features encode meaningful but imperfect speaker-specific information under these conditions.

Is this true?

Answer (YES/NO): NO